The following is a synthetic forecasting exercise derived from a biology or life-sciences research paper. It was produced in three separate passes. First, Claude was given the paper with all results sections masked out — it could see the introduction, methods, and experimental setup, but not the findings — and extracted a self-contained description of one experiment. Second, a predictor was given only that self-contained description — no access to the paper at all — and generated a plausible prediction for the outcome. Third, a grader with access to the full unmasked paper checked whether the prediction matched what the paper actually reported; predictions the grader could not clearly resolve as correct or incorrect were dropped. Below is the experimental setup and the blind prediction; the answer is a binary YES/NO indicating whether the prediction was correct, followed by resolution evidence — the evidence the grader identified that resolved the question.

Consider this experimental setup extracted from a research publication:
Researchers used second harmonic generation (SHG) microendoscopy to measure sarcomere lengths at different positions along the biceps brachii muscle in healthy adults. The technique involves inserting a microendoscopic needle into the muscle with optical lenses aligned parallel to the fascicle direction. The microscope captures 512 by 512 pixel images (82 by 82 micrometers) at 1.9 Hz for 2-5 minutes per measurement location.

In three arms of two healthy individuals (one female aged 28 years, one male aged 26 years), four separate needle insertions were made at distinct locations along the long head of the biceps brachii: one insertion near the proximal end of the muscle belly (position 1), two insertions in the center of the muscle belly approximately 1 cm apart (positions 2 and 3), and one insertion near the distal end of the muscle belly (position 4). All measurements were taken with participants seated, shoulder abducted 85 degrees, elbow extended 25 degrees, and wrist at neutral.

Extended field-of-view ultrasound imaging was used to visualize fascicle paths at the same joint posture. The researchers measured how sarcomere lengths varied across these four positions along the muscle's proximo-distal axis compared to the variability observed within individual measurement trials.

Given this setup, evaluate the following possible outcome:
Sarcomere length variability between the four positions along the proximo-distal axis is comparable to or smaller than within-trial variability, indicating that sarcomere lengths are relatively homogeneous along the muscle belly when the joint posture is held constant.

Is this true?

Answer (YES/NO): YES